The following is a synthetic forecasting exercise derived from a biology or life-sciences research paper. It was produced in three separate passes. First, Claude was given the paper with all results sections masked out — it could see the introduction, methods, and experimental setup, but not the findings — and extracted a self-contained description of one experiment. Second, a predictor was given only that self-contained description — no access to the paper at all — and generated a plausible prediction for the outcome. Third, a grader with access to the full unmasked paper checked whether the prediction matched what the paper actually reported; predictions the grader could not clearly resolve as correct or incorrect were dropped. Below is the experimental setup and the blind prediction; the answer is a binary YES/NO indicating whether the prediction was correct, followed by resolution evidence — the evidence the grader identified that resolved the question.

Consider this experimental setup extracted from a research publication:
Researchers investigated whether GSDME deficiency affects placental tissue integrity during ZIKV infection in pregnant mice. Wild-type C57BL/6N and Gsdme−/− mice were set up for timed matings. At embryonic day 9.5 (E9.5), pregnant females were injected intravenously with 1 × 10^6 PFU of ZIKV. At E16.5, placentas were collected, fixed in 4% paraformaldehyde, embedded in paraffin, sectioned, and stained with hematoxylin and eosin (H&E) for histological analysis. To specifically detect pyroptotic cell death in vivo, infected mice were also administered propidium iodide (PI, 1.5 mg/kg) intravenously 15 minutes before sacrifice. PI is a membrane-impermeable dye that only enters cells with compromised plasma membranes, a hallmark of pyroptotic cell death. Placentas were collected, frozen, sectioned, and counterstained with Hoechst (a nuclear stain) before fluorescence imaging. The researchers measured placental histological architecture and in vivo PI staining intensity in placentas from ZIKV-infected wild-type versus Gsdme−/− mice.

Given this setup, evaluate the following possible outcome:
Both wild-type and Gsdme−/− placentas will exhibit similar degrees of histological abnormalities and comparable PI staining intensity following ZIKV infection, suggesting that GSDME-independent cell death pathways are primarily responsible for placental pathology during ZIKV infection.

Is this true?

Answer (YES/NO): NO